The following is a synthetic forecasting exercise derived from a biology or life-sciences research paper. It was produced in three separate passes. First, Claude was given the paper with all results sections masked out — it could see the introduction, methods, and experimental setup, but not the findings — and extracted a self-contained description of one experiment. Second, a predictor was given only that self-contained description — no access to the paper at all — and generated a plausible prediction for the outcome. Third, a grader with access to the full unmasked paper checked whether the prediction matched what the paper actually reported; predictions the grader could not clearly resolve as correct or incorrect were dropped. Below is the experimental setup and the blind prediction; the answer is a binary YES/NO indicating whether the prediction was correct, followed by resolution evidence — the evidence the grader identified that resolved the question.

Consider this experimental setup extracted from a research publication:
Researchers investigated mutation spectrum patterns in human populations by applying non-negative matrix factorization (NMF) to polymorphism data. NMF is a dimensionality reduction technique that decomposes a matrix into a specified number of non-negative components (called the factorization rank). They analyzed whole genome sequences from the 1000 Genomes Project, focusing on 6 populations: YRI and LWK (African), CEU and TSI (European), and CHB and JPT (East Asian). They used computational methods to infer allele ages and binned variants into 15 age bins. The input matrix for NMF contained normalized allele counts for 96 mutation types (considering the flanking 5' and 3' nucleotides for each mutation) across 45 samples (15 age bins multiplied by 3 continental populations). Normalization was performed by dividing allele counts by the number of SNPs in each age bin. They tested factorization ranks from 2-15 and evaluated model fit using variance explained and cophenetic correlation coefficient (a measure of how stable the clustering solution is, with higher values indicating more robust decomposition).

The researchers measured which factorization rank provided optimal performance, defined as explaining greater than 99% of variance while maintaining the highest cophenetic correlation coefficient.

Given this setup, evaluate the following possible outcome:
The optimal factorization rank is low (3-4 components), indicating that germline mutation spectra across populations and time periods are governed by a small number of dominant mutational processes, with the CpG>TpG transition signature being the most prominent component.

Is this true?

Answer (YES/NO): NO